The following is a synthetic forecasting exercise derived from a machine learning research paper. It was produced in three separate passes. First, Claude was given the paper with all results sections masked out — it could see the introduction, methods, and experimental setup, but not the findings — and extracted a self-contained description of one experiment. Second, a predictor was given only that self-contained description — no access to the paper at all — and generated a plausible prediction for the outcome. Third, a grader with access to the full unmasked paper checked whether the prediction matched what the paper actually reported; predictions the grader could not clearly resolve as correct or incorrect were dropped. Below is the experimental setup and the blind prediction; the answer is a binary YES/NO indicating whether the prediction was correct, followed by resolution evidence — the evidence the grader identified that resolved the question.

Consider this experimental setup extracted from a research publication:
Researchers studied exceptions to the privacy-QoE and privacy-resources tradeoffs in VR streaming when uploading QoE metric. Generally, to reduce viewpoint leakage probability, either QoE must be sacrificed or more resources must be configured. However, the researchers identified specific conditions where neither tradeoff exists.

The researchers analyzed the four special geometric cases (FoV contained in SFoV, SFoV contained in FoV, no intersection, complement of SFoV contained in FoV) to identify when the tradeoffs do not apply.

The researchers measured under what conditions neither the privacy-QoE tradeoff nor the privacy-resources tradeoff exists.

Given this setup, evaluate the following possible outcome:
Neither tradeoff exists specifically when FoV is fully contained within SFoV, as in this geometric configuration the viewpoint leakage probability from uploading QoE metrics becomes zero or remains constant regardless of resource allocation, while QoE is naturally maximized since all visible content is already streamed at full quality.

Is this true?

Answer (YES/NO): NO